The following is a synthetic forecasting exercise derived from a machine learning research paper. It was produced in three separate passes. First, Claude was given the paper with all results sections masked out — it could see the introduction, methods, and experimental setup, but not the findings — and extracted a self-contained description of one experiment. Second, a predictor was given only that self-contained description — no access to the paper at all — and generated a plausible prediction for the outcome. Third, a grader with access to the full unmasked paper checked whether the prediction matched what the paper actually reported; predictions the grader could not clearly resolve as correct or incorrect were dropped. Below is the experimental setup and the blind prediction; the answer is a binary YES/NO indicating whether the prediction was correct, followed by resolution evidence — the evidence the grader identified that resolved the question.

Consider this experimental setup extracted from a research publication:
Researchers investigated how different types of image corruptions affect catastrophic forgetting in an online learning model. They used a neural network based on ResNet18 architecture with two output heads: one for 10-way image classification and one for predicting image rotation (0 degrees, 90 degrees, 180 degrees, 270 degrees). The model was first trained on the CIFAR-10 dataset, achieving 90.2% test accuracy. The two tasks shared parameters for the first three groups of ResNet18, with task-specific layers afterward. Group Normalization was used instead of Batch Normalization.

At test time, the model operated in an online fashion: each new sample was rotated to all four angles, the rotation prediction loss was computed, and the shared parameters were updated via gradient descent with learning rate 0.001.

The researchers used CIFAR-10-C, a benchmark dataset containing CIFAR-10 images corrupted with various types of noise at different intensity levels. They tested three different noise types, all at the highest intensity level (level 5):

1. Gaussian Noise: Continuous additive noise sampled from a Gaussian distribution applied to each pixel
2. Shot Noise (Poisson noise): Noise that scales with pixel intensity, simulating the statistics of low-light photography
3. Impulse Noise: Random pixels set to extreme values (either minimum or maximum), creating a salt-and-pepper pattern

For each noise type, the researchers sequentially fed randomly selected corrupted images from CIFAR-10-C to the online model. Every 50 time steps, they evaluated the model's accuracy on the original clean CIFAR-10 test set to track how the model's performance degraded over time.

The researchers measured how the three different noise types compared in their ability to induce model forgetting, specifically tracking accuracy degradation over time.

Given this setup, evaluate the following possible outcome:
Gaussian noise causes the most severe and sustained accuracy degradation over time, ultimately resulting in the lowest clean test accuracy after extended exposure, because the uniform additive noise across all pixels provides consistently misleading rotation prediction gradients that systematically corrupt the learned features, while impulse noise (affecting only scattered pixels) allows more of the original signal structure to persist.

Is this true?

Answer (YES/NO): NO